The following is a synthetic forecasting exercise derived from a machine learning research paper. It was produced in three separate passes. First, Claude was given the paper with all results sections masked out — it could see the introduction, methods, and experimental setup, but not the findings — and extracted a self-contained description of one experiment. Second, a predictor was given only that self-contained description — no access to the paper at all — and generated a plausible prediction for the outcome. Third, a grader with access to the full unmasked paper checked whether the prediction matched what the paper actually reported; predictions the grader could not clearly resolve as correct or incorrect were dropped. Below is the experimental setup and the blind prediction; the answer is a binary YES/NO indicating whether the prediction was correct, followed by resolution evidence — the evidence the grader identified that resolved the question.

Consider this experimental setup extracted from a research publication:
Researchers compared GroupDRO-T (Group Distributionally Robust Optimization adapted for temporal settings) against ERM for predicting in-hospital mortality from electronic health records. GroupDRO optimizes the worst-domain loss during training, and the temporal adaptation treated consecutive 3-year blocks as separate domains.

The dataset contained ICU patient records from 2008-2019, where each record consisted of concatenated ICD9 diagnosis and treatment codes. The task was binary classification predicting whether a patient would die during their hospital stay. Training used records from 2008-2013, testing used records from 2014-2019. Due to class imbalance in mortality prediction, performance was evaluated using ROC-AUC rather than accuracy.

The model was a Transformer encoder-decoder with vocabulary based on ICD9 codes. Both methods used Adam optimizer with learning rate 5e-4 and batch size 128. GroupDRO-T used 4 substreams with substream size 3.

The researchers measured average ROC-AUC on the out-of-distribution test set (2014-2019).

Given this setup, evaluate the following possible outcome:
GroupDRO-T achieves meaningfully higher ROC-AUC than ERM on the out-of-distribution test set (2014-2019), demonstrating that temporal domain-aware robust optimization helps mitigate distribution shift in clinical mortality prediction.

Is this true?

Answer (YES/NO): YES